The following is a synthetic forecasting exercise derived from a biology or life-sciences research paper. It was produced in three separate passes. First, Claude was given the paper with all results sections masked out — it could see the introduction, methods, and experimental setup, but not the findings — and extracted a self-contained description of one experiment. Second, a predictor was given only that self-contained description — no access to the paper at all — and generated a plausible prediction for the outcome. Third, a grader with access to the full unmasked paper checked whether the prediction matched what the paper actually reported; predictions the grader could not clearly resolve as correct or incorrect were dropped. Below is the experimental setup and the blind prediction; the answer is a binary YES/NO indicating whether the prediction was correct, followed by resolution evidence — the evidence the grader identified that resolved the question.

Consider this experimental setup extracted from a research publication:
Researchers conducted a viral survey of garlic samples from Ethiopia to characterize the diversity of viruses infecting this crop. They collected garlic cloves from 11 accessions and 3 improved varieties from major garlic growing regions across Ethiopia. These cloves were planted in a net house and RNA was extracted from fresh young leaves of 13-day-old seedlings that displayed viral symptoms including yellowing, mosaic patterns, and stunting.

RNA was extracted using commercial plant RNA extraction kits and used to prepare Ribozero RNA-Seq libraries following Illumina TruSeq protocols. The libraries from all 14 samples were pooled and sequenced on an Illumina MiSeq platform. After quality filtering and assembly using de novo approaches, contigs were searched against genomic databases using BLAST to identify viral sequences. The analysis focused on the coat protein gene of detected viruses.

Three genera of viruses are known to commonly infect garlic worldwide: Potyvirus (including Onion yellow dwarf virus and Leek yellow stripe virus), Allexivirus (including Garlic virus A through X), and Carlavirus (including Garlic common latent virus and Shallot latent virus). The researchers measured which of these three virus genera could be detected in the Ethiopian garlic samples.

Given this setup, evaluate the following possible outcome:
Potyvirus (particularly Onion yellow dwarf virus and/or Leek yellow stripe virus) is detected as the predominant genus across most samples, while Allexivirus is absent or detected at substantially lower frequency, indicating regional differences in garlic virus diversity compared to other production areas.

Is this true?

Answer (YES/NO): NO